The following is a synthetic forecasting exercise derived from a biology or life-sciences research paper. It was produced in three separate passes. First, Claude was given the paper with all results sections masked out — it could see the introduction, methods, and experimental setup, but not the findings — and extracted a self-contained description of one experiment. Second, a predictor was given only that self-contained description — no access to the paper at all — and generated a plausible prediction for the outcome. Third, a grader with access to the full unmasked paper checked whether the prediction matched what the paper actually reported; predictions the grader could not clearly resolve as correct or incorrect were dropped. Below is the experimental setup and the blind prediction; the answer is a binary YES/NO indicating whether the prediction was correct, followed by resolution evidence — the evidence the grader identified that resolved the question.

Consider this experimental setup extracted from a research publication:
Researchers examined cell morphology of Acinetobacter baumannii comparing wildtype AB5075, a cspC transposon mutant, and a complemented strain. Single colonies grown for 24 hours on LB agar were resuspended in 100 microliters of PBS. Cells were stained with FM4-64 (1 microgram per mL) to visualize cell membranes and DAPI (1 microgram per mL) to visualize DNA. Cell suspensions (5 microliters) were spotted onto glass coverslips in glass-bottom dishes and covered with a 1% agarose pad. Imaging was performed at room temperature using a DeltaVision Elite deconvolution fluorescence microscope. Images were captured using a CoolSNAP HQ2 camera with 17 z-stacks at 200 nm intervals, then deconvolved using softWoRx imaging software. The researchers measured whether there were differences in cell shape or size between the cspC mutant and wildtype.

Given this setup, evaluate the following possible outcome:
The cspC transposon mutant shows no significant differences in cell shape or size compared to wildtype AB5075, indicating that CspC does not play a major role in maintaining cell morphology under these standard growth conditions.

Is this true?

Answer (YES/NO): YES